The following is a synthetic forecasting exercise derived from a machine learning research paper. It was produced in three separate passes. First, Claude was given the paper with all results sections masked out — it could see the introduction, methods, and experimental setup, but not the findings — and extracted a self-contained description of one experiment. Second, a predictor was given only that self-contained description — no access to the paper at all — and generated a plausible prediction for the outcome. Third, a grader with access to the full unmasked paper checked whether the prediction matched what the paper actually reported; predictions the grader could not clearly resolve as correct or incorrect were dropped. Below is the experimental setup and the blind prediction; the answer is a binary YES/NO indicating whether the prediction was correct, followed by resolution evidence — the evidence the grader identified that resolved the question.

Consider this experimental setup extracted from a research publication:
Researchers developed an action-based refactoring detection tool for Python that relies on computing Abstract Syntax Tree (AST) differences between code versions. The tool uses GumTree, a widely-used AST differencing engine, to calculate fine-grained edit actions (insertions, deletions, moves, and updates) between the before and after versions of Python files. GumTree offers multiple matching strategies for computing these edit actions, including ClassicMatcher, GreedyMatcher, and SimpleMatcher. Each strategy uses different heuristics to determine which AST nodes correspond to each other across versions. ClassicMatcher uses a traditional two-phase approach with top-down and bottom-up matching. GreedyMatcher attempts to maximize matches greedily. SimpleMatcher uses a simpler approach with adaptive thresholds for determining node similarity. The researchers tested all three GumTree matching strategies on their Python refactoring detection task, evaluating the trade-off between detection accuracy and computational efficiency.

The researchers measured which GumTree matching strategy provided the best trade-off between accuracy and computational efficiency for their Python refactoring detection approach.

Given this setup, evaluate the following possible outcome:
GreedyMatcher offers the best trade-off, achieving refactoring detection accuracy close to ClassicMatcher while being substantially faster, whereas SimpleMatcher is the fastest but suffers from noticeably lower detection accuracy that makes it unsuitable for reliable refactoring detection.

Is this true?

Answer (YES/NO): NO